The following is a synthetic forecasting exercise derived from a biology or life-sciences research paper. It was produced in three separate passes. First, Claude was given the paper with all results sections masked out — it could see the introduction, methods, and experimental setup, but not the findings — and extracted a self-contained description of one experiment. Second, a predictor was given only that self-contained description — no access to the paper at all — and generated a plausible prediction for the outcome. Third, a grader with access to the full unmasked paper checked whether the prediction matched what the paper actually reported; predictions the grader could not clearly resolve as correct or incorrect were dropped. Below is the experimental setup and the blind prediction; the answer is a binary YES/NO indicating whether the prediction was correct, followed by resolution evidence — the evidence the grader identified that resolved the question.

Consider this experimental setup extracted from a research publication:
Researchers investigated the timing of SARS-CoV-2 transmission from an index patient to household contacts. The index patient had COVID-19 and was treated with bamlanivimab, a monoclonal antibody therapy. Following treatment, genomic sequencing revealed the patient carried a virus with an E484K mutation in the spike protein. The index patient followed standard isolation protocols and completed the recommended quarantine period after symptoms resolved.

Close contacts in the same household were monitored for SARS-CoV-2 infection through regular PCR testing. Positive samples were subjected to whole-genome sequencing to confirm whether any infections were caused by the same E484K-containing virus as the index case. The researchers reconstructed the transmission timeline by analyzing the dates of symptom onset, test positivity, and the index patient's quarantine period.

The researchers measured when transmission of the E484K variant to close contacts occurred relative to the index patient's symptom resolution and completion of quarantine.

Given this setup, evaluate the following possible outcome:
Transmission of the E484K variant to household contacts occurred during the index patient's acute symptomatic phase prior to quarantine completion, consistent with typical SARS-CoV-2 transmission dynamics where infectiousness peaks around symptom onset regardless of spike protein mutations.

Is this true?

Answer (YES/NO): NO